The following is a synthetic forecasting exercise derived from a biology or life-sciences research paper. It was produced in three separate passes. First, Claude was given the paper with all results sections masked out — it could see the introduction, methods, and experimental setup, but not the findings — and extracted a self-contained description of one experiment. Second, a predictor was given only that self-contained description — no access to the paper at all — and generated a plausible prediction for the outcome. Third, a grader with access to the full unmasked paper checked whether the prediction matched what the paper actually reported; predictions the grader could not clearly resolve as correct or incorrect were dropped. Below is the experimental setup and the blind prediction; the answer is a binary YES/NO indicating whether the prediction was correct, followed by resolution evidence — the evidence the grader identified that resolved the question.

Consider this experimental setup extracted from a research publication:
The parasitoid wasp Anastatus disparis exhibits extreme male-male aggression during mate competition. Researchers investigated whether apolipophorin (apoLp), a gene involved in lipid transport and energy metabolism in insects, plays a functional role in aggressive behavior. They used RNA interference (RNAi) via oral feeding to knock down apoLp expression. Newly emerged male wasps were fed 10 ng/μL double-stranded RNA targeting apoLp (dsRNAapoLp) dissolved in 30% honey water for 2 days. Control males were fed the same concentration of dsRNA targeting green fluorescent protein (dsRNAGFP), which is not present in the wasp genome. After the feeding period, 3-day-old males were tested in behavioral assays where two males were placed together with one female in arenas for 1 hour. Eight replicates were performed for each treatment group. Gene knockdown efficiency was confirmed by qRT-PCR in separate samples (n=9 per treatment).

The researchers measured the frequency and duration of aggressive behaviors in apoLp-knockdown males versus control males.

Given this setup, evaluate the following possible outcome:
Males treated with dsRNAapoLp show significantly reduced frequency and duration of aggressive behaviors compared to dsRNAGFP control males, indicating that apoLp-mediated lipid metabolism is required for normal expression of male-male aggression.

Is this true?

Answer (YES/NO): YES